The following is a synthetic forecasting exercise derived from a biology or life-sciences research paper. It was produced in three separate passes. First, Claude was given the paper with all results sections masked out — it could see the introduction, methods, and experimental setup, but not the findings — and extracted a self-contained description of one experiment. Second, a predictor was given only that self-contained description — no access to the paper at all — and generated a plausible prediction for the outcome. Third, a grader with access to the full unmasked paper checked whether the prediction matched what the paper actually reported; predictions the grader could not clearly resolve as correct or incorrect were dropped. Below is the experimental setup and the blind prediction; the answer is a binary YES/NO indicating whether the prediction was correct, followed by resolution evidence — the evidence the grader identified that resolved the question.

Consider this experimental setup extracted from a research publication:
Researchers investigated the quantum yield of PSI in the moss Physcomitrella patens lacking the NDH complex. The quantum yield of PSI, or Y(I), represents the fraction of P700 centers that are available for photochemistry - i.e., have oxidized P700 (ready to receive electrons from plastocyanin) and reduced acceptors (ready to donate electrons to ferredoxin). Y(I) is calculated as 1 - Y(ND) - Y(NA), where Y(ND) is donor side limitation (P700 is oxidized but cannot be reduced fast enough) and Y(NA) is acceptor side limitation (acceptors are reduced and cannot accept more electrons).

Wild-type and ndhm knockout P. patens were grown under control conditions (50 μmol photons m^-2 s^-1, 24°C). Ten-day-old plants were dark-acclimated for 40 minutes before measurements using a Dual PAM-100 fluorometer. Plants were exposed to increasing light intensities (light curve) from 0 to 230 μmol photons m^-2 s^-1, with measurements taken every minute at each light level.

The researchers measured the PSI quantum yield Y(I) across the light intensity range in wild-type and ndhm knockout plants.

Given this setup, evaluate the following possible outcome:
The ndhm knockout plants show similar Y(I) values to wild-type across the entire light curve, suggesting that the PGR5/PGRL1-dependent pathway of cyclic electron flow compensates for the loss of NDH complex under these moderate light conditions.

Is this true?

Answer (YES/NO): NO